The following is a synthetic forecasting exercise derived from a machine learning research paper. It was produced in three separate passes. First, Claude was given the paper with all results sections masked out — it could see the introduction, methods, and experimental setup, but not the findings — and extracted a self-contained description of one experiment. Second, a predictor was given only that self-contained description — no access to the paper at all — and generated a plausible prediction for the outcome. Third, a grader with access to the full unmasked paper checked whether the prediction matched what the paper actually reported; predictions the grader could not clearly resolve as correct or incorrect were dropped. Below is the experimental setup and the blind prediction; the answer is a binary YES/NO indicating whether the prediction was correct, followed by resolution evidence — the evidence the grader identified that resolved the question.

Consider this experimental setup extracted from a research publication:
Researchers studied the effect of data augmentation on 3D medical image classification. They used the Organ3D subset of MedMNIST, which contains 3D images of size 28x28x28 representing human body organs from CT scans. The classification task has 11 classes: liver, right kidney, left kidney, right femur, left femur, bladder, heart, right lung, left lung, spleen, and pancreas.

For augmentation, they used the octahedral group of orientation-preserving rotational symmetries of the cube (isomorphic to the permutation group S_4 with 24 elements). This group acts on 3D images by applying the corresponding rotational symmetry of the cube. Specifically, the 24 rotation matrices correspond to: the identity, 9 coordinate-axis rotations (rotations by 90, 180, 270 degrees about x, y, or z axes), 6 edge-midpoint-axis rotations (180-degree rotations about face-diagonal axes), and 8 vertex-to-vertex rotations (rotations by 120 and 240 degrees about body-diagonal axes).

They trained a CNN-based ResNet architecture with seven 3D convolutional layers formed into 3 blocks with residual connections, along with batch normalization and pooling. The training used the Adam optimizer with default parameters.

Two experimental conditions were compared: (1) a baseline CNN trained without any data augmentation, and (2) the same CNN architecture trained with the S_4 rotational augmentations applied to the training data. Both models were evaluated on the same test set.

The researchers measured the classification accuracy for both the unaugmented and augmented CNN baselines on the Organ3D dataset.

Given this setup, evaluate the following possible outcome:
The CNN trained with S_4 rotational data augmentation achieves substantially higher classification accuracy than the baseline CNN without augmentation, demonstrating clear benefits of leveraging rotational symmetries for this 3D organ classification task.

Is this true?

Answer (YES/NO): NO